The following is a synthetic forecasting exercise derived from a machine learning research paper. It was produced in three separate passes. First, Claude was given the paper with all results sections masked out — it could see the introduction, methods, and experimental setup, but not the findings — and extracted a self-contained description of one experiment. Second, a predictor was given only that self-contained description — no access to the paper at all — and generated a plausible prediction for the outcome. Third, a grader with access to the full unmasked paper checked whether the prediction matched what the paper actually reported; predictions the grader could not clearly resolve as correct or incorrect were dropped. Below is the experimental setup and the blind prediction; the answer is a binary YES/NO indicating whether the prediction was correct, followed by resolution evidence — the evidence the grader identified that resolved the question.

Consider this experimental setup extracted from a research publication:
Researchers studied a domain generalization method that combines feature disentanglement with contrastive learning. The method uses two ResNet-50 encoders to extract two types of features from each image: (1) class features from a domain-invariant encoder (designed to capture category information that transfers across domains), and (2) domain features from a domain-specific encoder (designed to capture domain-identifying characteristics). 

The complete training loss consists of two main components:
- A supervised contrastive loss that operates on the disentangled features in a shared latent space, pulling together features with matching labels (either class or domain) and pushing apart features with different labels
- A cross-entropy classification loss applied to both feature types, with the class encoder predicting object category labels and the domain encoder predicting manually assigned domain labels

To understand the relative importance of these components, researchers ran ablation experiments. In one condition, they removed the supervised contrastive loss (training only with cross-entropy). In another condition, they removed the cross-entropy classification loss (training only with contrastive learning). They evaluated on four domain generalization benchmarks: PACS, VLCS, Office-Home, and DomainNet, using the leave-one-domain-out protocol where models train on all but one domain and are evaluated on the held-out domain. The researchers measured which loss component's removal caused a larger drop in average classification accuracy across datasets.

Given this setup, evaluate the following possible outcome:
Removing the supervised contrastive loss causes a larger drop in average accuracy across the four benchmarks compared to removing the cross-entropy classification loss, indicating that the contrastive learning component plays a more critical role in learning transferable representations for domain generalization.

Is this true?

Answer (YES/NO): YES